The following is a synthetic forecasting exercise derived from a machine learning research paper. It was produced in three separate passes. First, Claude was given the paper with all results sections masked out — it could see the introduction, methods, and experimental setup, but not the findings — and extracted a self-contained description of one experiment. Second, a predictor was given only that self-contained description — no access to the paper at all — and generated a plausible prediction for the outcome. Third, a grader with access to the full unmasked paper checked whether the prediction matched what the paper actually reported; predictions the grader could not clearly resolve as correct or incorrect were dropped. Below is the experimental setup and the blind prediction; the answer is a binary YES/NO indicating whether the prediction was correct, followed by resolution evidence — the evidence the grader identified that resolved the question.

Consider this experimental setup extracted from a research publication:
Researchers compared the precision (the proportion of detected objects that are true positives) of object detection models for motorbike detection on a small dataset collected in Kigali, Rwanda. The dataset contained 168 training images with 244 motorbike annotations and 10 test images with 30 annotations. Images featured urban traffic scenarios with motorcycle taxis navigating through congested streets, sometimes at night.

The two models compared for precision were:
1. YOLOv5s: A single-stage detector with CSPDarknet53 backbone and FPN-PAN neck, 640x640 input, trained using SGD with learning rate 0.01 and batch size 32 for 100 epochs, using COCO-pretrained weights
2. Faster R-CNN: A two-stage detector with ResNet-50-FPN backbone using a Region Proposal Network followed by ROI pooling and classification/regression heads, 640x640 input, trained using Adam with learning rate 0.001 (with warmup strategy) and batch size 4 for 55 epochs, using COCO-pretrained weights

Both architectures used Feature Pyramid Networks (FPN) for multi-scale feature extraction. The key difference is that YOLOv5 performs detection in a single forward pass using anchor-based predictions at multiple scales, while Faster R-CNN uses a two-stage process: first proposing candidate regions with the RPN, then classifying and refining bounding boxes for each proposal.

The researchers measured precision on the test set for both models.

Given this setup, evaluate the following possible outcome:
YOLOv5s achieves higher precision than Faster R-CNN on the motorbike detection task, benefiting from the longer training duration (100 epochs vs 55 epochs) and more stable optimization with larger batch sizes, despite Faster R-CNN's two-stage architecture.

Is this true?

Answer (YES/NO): NO